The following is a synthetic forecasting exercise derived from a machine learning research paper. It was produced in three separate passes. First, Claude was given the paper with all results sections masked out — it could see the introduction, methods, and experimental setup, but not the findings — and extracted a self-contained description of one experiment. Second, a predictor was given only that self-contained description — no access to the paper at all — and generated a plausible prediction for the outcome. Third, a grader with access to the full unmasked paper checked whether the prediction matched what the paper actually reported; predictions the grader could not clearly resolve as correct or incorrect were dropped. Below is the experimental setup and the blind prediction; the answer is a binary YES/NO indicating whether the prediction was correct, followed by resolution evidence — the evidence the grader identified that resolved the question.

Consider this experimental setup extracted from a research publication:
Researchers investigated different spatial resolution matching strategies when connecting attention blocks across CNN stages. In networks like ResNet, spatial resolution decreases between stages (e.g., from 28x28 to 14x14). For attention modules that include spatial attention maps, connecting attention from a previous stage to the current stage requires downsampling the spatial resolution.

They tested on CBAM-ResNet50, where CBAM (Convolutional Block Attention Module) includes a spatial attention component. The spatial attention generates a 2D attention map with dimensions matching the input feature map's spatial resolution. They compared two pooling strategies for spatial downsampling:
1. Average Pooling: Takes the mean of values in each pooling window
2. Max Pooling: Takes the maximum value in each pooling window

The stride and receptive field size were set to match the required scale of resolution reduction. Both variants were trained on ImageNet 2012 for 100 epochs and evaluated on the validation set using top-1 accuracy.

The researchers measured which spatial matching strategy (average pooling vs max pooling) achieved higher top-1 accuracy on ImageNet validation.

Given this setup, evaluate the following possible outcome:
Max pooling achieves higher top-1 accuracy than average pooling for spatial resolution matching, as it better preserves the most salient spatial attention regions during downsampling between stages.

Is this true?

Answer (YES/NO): NO